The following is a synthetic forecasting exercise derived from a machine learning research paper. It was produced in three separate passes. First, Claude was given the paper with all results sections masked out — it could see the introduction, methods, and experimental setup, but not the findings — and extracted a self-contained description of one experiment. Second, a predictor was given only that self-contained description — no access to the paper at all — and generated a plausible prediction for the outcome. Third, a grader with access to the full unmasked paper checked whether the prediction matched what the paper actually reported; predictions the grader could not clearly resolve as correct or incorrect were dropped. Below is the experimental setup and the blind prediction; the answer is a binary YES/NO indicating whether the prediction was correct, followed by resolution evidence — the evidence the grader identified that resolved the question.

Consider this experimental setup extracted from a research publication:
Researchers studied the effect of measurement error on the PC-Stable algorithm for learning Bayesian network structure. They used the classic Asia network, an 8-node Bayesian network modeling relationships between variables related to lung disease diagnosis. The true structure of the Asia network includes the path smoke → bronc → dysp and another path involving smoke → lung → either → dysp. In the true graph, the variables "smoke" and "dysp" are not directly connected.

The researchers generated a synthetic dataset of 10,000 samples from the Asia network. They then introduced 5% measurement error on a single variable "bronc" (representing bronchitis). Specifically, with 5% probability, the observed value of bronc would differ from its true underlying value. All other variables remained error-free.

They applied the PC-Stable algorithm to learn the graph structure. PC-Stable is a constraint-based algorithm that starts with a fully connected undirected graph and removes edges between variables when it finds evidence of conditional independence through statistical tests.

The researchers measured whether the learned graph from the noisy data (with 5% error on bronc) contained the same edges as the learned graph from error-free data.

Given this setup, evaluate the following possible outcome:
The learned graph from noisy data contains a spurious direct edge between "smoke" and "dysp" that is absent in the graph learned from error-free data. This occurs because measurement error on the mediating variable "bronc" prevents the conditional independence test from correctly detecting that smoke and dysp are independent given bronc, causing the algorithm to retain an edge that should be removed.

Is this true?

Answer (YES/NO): YES